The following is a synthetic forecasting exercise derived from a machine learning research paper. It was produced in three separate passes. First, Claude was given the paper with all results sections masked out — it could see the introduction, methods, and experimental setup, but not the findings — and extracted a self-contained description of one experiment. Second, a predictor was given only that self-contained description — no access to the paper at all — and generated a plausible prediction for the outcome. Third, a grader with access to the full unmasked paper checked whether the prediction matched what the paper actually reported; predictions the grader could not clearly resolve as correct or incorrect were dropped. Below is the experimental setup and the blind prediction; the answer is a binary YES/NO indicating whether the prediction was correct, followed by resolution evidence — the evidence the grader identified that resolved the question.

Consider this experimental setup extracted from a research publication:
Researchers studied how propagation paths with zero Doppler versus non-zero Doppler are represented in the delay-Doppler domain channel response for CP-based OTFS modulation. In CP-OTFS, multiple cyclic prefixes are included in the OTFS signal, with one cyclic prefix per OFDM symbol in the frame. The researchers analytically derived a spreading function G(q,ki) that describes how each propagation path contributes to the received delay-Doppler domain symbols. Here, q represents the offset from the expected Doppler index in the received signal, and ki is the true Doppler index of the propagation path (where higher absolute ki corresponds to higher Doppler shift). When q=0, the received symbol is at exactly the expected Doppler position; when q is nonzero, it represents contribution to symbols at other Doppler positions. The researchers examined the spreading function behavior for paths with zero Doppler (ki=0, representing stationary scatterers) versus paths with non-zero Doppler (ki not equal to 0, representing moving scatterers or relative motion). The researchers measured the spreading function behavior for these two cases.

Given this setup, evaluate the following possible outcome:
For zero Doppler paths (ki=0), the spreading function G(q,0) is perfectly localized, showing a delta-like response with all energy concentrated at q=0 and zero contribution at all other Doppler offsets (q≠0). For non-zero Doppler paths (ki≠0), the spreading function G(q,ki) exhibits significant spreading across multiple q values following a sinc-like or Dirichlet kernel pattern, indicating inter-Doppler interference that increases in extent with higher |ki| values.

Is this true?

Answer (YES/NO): NO